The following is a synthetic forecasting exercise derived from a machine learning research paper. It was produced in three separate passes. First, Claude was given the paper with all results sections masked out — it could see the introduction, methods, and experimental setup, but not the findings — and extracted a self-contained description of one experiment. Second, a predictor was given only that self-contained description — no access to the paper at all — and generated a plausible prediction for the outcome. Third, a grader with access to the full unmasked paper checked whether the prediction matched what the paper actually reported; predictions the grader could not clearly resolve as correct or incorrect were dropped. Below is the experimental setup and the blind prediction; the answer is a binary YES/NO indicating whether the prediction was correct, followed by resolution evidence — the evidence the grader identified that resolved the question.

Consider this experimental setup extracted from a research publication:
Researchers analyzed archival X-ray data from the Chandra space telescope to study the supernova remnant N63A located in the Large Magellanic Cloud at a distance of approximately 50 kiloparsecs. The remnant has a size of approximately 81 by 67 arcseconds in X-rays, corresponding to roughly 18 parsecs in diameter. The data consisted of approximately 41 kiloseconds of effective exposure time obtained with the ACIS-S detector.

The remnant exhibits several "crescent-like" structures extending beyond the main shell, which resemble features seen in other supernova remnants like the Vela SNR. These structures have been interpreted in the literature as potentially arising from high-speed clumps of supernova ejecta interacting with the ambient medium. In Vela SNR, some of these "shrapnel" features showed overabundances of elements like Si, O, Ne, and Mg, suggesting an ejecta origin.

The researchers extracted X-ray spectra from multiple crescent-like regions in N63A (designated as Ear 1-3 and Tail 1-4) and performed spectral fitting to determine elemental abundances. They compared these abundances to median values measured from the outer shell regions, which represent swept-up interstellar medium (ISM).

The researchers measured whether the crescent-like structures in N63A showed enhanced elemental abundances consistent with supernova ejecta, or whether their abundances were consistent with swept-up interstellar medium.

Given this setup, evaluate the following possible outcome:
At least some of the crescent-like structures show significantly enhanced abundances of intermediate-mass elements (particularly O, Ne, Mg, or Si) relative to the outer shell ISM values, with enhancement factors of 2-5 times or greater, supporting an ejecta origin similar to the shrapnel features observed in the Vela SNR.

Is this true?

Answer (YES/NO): NO